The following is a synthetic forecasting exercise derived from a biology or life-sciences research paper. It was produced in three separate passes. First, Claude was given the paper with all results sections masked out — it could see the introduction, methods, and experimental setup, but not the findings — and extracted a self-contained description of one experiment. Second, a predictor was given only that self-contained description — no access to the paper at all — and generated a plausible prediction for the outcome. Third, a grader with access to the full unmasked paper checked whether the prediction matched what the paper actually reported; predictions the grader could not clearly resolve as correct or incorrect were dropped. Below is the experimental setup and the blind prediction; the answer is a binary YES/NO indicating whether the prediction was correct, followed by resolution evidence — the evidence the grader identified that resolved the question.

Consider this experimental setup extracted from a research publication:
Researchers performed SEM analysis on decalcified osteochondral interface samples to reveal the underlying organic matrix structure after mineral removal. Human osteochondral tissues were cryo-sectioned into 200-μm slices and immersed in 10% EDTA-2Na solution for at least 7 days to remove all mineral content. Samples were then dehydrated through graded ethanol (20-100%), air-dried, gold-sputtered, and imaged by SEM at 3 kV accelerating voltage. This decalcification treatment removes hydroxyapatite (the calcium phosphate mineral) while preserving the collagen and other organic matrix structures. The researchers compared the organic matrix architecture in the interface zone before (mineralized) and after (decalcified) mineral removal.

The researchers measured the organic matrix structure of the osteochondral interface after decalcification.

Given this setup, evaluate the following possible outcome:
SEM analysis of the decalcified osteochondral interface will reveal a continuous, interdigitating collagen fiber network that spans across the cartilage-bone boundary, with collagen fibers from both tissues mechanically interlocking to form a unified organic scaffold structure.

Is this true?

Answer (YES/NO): NO